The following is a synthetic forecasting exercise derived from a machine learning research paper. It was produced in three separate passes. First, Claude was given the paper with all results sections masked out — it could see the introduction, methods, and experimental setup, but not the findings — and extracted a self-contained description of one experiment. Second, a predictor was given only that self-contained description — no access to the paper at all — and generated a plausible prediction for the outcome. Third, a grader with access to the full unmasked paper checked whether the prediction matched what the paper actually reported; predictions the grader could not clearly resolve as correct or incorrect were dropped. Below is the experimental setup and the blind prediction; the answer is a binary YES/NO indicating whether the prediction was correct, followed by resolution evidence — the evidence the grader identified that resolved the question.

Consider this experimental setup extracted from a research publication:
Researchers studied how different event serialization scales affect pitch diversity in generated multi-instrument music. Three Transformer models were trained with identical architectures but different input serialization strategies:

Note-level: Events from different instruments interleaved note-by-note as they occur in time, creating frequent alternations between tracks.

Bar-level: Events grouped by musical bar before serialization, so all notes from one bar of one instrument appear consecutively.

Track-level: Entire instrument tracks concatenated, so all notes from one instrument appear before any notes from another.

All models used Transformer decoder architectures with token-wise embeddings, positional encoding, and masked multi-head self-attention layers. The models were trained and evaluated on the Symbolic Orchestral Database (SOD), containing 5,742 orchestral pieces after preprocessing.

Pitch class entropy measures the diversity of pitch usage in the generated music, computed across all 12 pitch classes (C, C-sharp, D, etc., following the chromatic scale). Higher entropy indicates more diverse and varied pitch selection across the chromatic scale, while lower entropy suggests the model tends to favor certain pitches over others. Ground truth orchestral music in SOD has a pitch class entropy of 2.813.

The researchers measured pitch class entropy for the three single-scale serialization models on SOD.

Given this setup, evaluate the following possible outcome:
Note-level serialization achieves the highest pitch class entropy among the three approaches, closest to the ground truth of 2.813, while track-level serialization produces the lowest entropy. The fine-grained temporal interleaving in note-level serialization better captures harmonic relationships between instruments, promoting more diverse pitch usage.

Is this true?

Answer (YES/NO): NO